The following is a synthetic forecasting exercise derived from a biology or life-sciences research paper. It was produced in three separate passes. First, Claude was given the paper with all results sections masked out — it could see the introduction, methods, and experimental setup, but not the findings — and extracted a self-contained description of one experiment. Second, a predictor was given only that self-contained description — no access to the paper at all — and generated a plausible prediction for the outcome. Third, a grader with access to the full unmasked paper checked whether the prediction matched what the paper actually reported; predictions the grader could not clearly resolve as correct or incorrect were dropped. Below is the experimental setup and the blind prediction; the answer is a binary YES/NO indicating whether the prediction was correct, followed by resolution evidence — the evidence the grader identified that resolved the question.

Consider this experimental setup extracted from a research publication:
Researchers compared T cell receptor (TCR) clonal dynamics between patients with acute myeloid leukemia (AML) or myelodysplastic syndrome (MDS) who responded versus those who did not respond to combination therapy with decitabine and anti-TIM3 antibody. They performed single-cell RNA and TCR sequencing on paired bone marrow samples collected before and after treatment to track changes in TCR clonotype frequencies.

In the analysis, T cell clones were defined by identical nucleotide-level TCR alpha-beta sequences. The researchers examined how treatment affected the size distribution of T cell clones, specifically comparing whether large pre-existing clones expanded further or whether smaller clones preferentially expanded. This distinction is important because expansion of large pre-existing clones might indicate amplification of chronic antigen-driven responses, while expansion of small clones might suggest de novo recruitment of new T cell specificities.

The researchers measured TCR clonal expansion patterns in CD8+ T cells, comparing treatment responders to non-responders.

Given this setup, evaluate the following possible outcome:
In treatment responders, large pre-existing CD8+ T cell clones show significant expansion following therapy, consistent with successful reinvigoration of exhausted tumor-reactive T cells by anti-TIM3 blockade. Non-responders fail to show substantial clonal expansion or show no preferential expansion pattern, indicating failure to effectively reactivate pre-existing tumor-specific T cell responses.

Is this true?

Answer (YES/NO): NO